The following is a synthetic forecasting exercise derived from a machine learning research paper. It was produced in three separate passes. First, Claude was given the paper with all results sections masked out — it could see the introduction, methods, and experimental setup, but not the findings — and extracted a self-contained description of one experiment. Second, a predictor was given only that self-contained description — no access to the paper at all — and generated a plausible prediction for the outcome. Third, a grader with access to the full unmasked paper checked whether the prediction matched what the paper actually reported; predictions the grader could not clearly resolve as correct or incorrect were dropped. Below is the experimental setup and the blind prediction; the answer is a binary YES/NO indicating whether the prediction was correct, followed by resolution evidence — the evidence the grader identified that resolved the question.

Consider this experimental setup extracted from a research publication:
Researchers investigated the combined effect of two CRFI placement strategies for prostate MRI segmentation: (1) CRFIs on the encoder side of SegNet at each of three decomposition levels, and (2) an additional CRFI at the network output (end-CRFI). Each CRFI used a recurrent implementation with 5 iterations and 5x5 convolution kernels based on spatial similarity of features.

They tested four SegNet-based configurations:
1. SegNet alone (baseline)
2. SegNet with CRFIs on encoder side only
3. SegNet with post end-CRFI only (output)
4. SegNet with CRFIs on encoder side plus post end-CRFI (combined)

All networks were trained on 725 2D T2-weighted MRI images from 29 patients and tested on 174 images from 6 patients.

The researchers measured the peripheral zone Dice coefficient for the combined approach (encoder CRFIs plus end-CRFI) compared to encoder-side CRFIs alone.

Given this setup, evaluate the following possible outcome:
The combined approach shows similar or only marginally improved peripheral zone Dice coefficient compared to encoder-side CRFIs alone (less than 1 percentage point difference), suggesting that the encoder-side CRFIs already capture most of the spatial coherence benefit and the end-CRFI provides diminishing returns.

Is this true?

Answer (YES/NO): NO